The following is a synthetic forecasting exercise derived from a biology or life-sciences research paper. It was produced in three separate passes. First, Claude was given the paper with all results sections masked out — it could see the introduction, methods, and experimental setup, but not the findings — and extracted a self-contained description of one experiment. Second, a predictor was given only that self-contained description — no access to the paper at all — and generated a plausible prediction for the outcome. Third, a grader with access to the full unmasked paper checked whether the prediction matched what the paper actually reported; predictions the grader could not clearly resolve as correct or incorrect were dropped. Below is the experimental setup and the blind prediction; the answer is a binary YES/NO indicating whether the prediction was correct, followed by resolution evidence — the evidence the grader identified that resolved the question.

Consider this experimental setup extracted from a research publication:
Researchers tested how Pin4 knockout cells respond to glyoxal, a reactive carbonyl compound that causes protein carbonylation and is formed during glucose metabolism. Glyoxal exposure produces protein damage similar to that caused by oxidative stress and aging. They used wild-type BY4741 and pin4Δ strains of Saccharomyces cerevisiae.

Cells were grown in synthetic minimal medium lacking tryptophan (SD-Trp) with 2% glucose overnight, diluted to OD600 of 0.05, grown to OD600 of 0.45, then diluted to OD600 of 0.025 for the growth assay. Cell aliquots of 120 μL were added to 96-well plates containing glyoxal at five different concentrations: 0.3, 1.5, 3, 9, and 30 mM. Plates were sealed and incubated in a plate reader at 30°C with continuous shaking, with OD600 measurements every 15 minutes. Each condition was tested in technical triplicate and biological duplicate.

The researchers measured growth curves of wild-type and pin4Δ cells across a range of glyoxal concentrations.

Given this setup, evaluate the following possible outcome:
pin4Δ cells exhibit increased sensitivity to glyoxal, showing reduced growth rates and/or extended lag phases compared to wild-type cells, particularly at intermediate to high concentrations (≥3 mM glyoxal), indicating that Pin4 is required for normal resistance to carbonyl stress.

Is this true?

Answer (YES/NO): YES